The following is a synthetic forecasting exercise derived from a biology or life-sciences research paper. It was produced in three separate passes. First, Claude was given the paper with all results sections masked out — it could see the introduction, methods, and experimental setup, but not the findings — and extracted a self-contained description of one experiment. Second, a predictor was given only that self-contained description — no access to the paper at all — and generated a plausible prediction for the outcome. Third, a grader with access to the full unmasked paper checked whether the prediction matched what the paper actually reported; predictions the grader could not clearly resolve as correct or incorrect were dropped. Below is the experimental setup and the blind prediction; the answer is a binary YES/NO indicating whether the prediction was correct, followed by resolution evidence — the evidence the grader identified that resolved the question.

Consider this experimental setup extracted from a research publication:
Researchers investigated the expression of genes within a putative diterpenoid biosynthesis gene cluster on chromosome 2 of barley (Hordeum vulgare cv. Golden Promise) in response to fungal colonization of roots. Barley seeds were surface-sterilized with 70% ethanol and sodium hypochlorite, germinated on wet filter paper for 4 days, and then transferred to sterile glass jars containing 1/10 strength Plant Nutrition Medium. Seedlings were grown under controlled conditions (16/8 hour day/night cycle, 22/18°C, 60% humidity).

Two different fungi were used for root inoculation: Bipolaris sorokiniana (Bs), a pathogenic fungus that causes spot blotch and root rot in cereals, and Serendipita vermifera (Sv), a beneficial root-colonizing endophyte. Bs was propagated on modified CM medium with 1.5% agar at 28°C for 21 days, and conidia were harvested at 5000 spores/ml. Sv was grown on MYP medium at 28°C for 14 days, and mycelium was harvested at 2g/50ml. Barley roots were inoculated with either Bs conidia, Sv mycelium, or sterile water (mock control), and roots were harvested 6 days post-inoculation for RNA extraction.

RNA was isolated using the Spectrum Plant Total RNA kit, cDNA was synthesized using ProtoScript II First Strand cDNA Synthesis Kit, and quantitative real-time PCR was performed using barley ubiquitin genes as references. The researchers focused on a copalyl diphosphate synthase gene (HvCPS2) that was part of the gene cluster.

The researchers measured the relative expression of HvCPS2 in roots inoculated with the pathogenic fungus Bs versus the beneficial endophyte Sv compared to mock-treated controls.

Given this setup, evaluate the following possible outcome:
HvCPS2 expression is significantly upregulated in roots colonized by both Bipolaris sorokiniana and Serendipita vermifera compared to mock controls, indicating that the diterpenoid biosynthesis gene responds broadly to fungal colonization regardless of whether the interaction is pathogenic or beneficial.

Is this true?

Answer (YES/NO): NO